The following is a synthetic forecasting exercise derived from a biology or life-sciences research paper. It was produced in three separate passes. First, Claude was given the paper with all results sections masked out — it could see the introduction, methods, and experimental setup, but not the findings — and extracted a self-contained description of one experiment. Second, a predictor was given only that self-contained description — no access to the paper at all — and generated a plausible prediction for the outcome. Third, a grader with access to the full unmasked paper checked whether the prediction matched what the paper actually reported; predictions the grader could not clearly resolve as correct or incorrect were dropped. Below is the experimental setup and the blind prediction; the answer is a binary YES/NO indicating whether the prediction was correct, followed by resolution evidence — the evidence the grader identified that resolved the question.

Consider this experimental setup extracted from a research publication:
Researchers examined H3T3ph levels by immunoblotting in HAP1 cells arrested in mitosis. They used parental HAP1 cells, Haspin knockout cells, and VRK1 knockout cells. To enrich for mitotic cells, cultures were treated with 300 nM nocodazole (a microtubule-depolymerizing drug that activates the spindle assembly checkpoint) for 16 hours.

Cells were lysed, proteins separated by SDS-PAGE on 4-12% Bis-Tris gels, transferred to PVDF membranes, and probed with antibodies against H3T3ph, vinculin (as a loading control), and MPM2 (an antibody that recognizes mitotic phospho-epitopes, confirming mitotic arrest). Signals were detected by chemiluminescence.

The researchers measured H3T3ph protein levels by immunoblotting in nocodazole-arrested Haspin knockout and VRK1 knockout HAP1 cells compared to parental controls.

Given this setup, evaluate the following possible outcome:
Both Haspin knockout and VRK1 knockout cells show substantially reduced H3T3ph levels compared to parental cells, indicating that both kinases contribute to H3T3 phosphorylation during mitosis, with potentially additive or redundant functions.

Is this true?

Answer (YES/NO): NO